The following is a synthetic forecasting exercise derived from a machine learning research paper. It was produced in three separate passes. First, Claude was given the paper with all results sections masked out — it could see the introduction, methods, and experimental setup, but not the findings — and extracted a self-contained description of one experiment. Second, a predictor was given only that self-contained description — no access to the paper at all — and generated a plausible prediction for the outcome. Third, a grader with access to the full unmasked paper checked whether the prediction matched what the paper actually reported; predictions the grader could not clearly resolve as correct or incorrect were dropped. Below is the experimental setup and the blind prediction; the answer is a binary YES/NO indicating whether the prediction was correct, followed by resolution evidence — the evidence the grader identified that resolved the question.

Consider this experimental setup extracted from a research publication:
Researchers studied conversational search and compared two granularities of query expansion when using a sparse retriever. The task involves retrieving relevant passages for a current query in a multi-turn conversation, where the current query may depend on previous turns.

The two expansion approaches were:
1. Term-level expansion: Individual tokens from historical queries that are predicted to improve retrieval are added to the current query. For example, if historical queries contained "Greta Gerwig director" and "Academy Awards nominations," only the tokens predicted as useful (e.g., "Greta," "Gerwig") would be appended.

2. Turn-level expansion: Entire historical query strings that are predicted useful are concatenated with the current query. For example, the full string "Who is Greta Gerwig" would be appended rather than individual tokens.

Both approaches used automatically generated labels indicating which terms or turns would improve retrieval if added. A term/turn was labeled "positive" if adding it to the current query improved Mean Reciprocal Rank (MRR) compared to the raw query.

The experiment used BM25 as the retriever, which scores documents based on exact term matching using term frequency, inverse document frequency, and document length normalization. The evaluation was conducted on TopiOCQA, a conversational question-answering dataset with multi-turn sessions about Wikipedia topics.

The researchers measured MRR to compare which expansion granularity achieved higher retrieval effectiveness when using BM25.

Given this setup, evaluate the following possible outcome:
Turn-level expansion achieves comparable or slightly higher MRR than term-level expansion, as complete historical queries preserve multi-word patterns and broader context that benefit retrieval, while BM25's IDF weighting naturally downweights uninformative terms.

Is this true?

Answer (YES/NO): NO